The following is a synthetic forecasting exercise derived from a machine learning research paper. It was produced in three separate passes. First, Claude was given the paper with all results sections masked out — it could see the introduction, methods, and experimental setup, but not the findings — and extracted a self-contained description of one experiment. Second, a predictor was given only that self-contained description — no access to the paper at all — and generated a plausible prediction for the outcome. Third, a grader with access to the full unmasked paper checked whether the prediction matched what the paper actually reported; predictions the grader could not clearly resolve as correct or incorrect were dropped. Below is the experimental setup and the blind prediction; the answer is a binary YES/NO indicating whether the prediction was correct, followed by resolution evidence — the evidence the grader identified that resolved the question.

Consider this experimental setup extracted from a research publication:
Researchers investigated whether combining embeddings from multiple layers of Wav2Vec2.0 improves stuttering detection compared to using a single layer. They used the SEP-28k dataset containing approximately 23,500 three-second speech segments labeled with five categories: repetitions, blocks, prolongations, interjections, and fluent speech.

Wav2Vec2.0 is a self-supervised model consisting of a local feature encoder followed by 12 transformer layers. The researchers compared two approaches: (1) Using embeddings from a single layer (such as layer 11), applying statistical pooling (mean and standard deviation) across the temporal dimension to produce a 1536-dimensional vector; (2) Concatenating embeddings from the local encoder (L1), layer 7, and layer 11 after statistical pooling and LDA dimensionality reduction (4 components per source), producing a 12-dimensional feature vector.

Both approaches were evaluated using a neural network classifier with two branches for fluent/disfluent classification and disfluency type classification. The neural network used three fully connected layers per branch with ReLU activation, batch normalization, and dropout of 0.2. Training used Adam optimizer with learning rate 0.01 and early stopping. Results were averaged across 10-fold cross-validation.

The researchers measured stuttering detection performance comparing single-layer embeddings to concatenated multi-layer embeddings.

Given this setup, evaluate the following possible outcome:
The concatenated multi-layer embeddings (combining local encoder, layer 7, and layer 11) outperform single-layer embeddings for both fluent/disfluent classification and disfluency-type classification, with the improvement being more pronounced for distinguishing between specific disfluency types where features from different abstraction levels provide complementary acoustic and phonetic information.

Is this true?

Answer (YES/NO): NO